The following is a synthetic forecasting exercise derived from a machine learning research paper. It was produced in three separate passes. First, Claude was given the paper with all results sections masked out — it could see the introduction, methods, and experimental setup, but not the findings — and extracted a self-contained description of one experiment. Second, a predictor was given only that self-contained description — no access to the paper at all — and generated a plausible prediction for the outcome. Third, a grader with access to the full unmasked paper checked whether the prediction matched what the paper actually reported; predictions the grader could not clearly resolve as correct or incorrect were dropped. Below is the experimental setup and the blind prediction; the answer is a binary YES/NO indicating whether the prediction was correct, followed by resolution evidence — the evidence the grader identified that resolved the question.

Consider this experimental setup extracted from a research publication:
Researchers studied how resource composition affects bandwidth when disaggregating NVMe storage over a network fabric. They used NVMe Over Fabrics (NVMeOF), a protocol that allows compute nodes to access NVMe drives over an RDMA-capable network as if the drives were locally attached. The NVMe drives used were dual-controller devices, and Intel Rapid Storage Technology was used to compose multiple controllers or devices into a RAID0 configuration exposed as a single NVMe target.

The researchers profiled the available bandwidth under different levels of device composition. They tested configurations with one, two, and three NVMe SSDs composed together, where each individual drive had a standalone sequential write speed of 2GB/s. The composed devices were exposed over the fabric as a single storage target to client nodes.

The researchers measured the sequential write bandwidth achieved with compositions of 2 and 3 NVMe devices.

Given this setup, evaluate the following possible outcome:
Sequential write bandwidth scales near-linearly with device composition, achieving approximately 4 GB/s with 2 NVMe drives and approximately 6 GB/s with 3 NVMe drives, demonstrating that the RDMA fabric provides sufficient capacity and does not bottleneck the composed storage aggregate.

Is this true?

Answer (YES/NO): YES